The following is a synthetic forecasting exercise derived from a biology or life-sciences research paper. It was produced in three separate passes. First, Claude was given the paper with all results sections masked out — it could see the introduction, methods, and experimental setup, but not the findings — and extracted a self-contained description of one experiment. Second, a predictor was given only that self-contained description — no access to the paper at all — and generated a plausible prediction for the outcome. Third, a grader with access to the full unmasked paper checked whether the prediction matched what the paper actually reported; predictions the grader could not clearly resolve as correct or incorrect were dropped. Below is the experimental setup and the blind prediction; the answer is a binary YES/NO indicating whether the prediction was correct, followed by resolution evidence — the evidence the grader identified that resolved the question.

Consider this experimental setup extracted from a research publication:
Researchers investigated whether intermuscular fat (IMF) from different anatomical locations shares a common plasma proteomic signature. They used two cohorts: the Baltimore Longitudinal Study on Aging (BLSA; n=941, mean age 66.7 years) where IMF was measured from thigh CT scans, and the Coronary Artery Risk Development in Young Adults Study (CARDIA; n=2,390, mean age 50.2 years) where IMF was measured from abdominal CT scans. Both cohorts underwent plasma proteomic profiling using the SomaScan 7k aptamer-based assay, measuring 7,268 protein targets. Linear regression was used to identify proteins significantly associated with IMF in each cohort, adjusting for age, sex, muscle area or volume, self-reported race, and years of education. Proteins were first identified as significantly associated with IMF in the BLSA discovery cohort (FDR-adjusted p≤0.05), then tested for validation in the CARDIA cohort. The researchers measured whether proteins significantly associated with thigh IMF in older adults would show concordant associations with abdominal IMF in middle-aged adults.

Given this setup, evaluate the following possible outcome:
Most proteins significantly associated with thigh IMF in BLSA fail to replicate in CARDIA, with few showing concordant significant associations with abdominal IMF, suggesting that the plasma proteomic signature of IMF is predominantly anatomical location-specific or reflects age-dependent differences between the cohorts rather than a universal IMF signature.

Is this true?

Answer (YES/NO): NO